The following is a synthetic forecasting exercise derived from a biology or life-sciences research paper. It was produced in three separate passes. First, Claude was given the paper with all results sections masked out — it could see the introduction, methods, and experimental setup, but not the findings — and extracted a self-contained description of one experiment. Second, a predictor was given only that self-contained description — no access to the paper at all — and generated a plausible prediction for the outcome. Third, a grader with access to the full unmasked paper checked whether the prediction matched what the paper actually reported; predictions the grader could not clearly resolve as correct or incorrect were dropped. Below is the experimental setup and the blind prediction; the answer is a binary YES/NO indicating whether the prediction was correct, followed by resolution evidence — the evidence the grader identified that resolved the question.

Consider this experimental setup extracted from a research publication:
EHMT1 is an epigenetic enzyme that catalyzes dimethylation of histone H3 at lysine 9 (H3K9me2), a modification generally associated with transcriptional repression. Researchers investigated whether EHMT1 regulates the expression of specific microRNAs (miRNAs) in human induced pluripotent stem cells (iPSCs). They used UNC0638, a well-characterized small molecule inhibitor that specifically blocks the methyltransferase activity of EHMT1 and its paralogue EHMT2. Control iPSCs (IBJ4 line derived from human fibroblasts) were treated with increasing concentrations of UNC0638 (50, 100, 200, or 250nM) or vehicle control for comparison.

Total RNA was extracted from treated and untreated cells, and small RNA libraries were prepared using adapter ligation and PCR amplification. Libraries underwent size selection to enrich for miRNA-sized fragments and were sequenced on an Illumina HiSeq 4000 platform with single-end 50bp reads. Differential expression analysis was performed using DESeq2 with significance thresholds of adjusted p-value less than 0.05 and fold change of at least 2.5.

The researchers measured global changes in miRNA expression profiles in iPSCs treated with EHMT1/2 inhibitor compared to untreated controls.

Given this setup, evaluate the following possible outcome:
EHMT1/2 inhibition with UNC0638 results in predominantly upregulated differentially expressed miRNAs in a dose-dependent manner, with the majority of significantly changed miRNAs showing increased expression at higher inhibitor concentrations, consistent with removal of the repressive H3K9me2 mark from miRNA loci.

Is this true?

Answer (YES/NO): NO